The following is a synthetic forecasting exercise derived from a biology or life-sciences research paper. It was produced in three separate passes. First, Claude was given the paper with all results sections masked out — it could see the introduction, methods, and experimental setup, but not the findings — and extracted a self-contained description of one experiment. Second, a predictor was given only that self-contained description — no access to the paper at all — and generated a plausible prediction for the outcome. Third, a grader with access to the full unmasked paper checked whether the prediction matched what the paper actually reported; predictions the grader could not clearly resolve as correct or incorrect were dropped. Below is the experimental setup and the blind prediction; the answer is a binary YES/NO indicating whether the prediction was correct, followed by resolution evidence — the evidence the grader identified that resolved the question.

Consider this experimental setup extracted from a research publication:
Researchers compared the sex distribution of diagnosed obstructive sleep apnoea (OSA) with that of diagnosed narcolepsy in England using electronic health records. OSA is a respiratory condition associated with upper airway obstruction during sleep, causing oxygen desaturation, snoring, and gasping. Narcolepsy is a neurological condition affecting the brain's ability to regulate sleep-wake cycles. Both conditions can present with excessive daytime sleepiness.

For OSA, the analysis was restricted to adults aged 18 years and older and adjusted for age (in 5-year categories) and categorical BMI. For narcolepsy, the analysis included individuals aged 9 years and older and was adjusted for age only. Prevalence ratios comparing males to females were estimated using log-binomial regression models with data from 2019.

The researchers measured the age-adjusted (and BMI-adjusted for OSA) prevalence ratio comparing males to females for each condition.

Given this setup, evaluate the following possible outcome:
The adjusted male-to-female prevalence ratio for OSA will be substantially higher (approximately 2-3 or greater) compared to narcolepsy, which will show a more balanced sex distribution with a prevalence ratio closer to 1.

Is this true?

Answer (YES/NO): YES